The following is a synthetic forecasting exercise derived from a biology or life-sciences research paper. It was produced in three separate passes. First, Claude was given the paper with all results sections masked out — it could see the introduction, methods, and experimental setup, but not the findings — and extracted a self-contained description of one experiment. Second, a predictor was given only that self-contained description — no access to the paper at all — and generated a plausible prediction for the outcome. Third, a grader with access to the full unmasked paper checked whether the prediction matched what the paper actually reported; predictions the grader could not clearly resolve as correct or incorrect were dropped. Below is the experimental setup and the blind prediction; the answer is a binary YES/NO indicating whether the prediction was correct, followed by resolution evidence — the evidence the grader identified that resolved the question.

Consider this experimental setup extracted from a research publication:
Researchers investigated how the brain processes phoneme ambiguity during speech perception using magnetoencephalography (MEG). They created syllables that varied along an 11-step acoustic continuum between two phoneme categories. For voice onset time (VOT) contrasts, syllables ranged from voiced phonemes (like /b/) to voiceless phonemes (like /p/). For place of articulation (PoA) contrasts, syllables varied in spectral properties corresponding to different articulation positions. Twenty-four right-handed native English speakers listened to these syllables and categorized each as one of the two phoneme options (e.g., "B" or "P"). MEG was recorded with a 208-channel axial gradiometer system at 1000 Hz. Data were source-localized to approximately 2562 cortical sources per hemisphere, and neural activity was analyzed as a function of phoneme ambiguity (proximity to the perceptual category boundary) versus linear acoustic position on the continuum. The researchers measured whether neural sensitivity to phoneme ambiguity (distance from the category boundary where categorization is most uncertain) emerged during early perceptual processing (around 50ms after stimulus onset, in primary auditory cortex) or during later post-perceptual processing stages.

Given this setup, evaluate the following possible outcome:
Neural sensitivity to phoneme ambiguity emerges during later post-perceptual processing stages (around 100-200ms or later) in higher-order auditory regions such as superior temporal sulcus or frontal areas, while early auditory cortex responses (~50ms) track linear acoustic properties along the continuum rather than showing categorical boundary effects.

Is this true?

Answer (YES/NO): NO